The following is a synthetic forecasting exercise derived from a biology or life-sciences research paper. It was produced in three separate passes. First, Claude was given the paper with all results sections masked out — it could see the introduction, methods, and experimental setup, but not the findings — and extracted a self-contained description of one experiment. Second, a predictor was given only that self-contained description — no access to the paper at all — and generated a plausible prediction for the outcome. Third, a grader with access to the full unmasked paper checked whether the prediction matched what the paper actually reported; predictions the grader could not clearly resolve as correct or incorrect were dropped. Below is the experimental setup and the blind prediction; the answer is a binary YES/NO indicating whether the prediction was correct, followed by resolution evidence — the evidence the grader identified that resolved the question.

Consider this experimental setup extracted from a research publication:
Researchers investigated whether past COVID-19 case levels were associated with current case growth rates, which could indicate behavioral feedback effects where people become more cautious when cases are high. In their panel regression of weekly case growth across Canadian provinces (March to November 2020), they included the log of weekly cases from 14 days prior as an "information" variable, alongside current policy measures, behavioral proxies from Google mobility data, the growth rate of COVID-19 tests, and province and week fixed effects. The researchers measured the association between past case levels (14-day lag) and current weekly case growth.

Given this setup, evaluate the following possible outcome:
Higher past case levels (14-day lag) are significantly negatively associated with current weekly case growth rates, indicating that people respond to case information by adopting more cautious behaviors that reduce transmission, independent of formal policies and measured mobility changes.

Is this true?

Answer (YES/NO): YES